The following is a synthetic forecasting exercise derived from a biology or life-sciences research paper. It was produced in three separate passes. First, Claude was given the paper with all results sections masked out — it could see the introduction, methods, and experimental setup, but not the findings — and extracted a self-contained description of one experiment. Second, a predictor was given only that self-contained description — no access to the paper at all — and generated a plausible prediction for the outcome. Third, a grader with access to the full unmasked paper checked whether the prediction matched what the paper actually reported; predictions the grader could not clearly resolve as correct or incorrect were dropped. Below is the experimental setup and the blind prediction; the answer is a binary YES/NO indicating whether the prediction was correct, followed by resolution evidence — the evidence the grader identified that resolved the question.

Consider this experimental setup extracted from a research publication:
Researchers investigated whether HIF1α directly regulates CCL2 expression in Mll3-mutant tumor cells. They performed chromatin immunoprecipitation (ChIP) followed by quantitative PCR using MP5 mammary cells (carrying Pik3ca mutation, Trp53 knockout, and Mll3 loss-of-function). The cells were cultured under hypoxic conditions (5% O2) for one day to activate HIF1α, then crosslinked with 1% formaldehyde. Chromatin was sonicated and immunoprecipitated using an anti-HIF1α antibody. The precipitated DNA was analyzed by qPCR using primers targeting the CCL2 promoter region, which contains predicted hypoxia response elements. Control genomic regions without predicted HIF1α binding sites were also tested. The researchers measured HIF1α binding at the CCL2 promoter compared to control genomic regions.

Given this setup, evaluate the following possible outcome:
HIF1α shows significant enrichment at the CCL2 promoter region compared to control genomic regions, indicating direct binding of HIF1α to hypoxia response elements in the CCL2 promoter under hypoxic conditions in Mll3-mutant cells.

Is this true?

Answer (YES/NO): YES